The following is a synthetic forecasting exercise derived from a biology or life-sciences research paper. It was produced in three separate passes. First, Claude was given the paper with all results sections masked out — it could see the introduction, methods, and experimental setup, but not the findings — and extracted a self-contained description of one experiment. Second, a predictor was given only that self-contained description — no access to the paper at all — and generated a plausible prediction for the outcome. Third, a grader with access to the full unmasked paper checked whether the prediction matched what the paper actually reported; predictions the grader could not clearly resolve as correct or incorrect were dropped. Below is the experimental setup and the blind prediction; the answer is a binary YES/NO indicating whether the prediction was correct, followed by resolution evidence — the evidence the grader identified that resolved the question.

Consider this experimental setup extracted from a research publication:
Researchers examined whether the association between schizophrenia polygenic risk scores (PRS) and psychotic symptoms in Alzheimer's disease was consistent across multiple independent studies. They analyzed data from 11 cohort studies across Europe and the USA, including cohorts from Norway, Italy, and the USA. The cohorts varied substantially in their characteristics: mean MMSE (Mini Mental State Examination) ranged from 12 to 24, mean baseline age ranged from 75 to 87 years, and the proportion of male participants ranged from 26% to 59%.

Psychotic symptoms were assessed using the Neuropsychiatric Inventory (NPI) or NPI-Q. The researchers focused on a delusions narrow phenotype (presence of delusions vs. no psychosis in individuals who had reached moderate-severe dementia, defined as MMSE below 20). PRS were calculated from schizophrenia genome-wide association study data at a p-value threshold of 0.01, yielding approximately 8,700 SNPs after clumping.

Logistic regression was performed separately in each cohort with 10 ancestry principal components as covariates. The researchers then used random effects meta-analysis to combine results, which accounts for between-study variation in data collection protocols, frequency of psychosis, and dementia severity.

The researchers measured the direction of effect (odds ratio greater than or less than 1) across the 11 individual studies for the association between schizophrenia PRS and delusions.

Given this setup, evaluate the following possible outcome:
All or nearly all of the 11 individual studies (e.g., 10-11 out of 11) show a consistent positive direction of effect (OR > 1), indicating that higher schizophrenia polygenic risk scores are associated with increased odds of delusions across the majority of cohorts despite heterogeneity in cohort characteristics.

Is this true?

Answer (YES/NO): NO